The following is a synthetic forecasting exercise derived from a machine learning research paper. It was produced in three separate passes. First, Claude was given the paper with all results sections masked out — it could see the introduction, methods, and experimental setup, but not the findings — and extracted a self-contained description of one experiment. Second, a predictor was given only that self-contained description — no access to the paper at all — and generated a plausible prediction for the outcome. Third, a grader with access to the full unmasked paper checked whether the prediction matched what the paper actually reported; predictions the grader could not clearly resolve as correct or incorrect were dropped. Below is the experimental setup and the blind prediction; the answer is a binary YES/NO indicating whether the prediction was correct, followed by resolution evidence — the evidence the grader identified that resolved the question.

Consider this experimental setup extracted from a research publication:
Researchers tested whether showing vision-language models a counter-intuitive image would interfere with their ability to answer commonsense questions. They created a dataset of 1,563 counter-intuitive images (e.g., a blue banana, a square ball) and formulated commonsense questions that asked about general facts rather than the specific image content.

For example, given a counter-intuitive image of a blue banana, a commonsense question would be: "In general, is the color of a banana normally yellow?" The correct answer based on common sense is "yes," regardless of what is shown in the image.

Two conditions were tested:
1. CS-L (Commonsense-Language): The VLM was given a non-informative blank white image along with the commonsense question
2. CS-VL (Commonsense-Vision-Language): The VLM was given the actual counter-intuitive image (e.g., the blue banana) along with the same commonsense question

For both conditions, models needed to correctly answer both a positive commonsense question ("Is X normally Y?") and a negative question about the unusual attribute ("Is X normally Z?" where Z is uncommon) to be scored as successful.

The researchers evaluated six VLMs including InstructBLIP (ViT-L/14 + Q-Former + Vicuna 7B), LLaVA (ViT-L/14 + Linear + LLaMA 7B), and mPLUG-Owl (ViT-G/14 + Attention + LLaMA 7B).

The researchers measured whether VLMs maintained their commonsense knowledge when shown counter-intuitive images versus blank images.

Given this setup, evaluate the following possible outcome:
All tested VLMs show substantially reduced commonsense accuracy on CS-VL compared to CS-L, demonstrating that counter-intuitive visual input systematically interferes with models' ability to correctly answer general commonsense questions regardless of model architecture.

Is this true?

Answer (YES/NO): NO